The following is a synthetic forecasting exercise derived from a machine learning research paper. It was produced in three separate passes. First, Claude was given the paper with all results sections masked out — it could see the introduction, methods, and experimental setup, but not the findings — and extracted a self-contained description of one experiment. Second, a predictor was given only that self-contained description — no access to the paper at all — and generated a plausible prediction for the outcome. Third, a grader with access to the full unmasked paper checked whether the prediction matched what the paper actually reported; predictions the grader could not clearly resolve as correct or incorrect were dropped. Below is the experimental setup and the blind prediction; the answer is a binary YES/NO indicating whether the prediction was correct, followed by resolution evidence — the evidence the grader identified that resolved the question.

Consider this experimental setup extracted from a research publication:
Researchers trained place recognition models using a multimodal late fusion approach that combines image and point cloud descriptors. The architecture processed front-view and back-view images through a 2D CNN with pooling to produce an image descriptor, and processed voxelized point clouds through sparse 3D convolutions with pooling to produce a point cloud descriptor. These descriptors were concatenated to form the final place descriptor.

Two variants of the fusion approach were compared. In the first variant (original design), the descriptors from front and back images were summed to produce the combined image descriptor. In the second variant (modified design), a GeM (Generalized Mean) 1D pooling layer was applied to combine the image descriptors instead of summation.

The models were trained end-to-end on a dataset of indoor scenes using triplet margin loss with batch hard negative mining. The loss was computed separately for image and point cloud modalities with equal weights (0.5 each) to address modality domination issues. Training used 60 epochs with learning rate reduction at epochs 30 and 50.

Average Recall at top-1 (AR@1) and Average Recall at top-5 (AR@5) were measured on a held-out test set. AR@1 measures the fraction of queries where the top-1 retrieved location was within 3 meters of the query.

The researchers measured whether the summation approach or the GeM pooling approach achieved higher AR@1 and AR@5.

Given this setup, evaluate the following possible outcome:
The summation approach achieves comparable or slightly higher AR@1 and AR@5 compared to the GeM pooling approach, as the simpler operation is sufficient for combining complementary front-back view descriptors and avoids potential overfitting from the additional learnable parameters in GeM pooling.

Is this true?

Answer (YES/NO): NO